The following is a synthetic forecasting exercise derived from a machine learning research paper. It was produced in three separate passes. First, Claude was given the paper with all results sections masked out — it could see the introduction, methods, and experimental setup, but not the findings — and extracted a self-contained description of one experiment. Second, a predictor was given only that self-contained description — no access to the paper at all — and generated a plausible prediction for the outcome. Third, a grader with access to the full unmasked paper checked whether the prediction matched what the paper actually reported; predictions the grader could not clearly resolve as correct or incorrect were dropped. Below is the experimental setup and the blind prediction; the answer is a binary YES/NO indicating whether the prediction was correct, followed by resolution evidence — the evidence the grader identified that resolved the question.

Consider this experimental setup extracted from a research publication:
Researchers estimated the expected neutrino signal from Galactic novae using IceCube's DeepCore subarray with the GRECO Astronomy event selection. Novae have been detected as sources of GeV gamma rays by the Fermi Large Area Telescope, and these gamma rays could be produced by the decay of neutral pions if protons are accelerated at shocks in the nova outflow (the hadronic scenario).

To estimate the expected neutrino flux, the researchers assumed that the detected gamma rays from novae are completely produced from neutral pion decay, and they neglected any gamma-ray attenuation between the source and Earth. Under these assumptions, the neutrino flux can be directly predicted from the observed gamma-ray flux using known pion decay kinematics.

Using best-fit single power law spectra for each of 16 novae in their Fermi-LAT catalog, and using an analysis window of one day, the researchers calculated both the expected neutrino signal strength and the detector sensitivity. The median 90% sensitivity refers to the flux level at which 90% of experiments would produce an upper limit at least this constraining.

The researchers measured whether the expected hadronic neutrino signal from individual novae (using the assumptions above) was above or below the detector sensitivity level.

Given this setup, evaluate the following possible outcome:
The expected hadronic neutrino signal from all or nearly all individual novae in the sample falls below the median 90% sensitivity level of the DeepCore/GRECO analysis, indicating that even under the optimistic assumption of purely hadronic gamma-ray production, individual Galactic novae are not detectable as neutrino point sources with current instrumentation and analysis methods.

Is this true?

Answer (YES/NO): YES